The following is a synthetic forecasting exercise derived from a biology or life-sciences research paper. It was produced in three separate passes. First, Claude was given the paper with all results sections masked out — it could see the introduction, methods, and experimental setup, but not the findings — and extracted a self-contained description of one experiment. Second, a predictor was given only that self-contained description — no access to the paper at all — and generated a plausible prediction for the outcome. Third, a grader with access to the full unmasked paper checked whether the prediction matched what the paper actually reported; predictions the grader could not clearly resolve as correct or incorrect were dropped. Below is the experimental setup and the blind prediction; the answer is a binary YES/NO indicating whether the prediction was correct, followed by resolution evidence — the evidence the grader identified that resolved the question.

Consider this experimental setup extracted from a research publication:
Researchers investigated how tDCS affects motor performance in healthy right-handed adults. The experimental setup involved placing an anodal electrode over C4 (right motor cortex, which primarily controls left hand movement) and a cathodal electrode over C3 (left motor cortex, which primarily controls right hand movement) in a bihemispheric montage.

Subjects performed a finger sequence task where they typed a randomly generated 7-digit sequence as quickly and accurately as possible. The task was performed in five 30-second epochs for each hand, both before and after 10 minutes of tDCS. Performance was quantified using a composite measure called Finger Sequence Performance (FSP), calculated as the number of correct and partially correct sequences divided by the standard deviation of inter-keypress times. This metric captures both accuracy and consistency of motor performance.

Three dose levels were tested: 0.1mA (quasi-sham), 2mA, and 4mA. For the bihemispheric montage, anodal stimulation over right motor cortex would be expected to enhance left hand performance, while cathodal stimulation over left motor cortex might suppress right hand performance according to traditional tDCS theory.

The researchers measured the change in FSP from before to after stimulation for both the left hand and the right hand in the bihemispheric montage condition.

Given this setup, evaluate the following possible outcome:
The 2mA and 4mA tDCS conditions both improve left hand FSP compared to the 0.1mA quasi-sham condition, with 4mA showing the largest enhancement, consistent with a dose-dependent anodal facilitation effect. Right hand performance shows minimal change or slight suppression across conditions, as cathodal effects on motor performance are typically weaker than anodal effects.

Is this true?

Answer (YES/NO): NO